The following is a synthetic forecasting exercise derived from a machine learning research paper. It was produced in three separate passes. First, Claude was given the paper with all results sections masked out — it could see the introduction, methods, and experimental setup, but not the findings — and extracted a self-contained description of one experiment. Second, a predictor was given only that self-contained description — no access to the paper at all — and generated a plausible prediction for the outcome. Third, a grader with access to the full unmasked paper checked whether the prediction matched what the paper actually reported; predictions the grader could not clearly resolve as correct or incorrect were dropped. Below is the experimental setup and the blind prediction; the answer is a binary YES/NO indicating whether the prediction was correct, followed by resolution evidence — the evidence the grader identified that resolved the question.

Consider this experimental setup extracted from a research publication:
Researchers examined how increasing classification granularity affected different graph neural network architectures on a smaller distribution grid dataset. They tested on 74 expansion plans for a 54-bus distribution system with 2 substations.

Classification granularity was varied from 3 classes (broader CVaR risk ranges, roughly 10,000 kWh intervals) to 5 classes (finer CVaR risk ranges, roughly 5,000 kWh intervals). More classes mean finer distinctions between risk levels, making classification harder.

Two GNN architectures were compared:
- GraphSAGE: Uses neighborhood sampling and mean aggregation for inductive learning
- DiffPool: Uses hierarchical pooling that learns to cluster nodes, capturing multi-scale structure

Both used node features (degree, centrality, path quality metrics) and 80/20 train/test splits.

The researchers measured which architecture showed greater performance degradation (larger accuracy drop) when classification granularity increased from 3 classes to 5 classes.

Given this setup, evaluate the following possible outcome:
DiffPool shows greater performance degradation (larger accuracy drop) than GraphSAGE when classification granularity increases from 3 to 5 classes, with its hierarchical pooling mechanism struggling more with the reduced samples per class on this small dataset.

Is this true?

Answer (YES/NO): NO